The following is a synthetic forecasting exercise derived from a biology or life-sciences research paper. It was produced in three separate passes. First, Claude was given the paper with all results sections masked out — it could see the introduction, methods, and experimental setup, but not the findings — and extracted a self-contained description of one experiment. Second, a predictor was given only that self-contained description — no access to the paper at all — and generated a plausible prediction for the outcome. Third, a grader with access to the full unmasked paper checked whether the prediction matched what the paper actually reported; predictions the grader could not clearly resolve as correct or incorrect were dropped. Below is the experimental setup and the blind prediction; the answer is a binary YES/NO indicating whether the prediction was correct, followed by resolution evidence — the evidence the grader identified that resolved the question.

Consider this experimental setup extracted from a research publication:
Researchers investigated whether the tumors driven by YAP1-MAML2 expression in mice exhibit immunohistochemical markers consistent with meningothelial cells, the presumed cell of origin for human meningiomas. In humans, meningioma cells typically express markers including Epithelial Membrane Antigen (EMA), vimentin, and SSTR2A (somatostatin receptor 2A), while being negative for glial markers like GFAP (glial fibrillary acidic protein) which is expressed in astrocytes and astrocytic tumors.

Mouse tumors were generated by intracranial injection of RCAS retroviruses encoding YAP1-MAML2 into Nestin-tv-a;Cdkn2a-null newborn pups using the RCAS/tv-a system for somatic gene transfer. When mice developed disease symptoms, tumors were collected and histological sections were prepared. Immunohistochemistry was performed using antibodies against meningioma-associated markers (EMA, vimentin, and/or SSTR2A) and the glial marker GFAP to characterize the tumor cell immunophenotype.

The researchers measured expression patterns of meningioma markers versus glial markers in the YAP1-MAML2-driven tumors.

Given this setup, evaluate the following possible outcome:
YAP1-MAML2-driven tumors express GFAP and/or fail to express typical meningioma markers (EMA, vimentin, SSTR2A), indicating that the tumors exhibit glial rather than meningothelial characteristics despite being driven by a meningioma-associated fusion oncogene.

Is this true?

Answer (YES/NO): NO